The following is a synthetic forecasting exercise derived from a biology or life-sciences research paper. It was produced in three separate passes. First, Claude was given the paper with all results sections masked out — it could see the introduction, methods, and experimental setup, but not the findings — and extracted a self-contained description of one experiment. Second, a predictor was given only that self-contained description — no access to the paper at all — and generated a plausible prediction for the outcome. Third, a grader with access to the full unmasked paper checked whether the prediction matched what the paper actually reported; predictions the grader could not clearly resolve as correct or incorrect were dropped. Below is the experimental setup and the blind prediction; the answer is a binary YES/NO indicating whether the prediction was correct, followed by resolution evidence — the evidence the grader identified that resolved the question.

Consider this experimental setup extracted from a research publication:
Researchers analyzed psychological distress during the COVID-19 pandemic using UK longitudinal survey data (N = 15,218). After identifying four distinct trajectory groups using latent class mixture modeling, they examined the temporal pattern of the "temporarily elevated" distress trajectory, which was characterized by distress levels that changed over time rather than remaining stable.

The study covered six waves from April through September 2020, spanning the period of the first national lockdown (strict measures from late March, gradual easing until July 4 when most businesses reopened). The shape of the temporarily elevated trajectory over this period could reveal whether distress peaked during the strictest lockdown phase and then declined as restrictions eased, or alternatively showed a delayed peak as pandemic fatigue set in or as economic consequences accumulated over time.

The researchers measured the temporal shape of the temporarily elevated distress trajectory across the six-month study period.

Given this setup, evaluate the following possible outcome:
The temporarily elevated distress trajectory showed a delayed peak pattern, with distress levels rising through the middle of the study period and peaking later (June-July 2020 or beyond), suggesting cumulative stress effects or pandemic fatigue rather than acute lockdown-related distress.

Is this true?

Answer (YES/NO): NO